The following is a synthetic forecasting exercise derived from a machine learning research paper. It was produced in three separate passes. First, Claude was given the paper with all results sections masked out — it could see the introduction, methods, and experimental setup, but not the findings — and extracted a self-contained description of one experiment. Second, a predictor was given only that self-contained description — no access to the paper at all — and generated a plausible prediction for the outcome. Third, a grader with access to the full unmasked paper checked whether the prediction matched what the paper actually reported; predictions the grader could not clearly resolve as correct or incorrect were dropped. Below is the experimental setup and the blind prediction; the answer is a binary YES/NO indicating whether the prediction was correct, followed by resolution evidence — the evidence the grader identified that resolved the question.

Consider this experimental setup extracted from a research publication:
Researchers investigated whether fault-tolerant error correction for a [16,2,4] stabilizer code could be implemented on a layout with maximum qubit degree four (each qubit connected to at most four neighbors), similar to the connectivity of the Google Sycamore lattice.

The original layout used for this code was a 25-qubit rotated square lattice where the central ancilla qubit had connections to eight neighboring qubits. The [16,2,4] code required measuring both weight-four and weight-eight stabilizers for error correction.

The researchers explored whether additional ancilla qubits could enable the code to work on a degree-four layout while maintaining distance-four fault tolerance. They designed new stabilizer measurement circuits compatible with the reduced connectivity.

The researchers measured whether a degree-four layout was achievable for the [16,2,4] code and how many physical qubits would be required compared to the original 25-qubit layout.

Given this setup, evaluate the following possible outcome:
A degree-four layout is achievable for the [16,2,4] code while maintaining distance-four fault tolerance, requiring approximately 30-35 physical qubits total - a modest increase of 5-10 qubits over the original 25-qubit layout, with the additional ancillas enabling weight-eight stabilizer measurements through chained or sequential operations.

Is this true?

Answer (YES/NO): NO